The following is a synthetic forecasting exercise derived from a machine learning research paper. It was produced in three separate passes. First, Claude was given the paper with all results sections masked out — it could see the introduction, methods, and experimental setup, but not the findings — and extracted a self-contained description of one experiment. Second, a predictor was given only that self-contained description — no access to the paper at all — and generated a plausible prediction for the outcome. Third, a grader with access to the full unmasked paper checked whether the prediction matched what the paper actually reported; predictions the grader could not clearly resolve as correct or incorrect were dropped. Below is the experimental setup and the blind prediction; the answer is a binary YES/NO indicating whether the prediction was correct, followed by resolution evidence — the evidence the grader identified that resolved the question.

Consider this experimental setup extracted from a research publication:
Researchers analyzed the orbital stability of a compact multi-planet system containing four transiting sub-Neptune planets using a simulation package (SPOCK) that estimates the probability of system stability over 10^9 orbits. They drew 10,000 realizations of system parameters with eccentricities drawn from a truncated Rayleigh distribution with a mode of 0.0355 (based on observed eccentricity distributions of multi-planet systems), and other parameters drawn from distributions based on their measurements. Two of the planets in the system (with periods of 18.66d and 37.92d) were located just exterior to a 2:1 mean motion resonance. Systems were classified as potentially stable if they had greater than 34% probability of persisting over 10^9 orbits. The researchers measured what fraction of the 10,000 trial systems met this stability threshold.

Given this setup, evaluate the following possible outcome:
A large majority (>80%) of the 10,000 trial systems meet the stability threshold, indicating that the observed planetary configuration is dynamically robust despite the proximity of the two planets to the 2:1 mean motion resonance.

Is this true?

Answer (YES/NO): NO